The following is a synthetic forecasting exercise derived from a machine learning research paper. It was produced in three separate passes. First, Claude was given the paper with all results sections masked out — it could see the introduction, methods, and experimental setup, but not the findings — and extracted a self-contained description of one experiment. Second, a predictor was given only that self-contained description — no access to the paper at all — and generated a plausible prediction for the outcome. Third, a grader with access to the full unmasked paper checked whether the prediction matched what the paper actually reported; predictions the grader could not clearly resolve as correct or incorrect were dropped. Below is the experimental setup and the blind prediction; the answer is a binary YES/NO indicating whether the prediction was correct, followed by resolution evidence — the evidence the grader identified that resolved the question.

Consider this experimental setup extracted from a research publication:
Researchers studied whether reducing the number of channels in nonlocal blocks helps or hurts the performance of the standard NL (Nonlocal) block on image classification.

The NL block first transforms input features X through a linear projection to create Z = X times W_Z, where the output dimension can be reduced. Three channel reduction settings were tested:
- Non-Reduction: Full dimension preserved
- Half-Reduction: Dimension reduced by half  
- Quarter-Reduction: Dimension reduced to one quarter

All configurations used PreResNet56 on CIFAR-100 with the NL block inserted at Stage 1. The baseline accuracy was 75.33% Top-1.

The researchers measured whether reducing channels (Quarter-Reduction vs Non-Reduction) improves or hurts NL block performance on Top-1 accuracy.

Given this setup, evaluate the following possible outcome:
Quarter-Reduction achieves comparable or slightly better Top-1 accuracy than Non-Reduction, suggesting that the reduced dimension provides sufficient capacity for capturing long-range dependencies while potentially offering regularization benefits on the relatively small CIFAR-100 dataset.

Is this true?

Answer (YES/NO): YES